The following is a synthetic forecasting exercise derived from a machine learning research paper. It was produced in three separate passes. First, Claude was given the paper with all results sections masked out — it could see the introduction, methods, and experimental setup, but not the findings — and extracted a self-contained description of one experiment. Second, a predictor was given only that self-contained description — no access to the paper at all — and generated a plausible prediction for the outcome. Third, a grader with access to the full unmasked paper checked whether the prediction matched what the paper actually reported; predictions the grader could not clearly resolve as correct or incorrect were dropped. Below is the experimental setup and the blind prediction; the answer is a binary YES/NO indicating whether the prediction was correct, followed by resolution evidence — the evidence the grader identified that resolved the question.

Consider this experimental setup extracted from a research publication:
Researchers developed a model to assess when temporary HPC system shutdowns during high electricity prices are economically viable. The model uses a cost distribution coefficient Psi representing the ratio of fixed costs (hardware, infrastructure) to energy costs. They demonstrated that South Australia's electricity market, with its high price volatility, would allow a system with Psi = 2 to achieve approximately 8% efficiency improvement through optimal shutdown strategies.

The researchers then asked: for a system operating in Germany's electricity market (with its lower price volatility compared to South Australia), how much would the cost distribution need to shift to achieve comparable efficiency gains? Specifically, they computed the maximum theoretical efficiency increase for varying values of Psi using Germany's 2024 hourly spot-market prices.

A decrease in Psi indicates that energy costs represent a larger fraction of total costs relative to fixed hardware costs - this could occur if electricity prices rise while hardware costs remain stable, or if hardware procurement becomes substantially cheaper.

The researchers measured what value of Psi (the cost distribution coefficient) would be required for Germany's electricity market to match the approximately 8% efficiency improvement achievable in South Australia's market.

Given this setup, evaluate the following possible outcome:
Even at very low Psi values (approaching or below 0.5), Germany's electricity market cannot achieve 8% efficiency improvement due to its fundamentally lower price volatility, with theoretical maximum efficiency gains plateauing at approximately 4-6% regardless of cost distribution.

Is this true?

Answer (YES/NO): NO